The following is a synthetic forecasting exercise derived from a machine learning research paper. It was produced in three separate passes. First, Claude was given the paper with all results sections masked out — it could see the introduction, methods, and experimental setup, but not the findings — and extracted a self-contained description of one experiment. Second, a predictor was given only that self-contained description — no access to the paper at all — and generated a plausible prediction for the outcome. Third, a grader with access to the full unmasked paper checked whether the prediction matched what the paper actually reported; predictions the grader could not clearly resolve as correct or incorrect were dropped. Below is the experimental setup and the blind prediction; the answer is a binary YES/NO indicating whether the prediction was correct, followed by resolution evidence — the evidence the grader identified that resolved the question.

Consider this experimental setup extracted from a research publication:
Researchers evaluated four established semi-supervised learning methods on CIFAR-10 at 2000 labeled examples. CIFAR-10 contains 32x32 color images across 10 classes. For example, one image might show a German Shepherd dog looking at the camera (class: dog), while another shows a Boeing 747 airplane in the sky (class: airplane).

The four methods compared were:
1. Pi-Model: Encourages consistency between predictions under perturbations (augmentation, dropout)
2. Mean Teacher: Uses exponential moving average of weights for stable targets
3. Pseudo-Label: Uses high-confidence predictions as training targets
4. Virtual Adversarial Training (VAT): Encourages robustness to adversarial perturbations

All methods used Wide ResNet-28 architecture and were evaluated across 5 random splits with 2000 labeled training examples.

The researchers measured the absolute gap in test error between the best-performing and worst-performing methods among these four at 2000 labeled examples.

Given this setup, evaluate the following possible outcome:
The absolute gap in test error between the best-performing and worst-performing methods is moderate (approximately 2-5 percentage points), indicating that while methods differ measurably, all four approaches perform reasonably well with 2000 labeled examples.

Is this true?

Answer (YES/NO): NO